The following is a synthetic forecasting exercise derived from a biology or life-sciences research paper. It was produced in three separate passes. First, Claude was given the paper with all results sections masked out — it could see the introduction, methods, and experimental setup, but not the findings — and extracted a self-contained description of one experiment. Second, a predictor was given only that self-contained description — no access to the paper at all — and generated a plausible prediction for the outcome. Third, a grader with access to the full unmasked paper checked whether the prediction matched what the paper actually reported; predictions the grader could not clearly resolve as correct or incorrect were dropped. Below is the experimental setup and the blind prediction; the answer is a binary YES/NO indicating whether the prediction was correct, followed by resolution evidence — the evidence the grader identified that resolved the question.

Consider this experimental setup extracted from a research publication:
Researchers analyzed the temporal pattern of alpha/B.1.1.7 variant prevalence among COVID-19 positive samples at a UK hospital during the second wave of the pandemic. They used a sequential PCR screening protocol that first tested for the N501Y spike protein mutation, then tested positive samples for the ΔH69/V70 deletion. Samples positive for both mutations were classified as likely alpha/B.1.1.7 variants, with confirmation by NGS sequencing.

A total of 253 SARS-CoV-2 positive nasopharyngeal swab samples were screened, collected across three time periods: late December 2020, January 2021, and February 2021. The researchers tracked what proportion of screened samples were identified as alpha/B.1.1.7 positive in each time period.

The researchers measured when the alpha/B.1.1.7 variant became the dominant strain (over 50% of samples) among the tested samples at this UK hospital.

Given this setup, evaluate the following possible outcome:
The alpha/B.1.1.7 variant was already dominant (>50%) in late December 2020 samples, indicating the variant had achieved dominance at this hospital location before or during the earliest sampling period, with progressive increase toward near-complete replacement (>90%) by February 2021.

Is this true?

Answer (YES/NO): NO